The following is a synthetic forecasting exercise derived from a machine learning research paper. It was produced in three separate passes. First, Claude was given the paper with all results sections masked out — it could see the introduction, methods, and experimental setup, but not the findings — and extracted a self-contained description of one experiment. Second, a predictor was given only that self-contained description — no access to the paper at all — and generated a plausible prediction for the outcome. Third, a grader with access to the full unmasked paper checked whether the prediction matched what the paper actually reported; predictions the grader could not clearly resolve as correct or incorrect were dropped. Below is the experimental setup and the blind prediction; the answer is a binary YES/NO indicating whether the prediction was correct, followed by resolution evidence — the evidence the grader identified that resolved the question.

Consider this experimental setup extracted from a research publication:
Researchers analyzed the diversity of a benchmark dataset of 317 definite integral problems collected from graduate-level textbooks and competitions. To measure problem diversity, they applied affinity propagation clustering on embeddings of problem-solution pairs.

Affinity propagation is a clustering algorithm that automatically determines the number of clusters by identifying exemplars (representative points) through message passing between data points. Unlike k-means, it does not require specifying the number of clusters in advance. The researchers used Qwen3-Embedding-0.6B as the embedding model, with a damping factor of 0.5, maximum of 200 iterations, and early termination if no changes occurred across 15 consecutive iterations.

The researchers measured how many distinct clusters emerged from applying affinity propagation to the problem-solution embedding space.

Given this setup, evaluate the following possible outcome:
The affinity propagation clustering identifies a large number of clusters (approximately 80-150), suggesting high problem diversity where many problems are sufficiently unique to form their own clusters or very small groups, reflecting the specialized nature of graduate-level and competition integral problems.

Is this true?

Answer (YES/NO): NO